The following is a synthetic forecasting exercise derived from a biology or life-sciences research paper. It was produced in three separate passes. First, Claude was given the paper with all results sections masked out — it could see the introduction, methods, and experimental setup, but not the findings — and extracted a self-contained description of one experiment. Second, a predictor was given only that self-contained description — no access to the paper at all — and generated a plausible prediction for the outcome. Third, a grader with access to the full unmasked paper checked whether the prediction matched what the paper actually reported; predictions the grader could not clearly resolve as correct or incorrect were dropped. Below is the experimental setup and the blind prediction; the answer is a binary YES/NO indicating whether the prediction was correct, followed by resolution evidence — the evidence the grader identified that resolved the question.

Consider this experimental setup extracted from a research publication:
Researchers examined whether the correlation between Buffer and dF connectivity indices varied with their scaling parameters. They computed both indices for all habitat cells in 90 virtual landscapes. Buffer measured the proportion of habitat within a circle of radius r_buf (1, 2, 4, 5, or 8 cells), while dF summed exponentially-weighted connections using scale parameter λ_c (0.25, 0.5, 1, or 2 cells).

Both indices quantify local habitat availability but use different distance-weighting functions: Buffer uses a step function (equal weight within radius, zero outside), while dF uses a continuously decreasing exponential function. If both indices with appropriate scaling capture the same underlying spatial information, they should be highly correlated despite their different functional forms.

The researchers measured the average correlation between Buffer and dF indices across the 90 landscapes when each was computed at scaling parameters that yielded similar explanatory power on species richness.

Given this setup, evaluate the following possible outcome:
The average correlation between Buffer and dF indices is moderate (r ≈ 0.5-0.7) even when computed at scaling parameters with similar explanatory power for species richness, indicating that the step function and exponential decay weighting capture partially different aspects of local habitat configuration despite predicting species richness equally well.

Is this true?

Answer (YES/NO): NO